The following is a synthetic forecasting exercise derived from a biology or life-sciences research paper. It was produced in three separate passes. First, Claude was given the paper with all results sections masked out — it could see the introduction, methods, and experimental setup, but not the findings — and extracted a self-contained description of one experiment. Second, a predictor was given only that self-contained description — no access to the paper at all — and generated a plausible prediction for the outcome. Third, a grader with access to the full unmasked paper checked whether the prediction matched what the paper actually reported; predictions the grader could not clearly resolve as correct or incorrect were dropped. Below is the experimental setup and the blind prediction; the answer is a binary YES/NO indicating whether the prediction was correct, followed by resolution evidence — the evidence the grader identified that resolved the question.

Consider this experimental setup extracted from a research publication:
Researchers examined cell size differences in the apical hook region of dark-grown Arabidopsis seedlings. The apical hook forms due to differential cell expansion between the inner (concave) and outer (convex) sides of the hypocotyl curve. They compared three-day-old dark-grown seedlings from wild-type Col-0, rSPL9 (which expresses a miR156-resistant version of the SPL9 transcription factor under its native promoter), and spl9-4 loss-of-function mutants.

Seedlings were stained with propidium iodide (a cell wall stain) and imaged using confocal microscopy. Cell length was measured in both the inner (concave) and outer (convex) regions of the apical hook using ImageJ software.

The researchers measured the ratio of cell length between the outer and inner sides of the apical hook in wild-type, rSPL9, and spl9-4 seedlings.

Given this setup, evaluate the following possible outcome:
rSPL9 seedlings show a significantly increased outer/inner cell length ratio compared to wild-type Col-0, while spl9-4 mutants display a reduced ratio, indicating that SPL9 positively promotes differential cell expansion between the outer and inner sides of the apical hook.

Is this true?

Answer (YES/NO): YES